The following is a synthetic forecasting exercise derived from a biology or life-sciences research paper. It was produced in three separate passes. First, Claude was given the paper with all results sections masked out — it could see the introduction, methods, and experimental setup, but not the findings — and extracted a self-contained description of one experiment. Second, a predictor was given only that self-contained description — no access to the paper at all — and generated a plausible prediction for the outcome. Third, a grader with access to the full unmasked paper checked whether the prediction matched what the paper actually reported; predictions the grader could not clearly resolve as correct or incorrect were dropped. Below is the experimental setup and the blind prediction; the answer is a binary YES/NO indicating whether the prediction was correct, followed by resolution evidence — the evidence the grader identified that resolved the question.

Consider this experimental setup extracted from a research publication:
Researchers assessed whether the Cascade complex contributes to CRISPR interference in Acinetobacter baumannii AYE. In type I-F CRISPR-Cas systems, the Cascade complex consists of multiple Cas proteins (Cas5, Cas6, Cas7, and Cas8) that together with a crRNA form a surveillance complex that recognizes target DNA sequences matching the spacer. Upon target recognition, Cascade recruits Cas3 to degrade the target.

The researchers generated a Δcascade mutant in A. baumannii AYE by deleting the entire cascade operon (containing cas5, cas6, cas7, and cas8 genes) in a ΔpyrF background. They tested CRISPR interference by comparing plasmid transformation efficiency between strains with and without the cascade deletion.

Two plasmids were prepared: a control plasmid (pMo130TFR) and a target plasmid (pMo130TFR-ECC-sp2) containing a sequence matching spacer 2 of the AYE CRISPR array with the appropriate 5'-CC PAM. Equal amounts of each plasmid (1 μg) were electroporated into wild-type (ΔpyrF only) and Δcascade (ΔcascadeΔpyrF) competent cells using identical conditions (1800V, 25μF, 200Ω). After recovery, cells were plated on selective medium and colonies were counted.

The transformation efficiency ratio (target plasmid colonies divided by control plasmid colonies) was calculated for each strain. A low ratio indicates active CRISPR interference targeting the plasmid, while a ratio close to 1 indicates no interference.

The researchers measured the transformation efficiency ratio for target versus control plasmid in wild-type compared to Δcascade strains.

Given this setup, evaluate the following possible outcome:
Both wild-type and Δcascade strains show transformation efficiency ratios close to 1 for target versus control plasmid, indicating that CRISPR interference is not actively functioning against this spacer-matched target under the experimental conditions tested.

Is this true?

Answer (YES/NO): NO